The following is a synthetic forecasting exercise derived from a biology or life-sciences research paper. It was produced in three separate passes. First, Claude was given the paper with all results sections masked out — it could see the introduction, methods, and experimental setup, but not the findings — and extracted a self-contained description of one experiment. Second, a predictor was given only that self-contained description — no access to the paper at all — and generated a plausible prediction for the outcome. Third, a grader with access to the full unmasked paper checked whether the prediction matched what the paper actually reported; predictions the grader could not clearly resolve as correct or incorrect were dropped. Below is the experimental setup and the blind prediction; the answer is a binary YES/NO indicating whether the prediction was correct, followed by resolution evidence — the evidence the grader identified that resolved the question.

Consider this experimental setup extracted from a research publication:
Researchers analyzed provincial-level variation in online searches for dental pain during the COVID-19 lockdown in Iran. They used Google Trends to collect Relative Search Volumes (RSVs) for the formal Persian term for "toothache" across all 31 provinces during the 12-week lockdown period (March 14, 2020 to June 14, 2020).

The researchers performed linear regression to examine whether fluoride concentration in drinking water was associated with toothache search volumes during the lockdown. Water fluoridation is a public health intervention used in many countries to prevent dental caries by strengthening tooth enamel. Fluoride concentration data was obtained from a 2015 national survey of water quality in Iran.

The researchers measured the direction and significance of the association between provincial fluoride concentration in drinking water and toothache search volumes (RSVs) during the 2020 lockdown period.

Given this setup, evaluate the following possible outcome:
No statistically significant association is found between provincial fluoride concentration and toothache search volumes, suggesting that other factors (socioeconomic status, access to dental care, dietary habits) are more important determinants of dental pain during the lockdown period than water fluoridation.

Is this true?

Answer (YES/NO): NO